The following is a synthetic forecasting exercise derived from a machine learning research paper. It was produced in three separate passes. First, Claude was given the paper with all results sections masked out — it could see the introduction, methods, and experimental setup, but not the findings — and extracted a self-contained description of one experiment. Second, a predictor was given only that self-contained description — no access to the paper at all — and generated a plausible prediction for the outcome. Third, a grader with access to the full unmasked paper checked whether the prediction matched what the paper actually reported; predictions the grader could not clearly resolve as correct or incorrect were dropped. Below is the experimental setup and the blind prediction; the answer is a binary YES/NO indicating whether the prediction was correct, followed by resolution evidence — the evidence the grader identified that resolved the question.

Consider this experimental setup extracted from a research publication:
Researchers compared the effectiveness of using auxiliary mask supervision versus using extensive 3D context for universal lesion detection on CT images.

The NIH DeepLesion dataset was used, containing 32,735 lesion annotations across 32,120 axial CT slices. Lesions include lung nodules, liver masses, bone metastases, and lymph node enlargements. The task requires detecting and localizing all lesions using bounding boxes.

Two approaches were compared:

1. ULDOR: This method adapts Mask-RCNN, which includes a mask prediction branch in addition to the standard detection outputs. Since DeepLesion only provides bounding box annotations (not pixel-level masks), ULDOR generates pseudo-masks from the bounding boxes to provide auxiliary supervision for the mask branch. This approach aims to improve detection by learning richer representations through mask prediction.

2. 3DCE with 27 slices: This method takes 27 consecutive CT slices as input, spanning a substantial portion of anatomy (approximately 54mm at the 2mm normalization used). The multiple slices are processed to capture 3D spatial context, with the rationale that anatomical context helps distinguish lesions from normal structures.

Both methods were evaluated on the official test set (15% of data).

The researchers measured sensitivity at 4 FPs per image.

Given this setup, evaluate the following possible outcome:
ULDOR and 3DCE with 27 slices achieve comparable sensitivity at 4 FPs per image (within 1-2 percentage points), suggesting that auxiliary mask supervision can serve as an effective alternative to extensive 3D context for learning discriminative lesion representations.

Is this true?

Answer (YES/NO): YES